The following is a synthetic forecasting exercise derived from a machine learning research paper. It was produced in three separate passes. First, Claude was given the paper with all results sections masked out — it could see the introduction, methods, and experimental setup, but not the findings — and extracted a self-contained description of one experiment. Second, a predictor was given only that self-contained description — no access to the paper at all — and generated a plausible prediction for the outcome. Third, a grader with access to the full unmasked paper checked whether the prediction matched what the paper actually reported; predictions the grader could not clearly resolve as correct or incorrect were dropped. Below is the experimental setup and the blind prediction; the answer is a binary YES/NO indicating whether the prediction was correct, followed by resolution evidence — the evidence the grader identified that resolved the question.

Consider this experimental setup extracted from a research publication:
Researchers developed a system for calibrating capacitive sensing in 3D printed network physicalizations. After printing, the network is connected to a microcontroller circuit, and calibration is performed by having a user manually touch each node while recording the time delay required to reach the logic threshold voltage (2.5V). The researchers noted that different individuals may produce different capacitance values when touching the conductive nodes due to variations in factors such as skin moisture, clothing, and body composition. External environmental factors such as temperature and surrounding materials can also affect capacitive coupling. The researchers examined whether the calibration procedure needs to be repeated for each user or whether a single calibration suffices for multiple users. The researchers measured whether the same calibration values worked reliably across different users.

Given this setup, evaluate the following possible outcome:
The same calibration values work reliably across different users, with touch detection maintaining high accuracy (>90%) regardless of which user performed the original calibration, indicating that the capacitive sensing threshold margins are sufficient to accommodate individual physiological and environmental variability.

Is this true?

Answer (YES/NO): NO